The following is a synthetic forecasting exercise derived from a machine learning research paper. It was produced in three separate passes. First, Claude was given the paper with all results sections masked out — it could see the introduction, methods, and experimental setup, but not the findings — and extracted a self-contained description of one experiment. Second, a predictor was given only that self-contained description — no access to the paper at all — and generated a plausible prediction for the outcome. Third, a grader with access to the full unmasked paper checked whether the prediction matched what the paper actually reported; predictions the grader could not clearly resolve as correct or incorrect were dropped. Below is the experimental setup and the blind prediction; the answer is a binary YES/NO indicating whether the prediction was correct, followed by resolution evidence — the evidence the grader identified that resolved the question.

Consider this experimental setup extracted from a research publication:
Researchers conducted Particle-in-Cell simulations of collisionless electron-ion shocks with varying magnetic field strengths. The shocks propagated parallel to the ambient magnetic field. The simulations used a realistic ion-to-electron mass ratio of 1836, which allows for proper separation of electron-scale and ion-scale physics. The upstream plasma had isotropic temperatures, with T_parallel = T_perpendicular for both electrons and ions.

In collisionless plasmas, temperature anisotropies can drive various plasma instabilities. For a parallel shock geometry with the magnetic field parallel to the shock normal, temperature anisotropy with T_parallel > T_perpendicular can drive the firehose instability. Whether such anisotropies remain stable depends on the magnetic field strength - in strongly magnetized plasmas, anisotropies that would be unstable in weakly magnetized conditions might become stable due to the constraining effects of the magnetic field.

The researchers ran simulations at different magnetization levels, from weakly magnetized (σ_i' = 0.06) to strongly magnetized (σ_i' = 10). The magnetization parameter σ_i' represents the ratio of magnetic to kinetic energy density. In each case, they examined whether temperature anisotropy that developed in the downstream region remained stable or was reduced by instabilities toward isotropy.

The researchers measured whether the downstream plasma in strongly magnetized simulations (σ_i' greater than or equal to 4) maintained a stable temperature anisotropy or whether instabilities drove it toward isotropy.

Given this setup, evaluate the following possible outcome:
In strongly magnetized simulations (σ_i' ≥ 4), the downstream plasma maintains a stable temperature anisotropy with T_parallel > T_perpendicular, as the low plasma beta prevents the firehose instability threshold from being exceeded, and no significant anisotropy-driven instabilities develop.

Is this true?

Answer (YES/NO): YES